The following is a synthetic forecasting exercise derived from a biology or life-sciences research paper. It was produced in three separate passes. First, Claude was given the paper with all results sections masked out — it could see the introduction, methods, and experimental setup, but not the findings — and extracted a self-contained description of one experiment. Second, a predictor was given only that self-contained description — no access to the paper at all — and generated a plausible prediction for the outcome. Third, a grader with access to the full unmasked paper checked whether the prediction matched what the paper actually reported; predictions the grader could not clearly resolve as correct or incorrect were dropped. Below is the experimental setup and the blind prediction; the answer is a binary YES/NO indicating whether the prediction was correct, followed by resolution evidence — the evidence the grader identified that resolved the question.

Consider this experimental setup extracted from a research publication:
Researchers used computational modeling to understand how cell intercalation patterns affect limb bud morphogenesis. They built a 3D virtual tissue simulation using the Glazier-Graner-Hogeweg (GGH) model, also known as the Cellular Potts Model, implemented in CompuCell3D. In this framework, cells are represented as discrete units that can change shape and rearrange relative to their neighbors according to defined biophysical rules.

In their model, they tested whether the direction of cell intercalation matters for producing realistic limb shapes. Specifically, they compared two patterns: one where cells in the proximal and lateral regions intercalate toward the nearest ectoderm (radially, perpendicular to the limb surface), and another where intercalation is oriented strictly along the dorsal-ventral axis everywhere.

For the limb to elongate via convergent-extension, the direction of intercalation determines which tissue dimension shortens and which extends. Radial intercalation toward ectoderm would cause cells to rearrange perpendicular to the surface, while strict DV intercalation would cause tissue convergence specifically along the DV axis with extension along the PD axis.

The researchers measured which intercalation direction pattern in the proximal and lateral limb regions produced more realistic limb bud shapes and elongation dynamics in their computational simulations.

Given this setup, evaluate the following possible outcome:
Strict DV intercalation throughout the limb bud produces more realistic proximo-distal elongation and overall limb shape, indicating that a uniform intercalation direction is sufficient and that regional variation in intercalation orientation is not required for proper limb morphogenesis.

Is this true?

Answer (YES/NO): NO